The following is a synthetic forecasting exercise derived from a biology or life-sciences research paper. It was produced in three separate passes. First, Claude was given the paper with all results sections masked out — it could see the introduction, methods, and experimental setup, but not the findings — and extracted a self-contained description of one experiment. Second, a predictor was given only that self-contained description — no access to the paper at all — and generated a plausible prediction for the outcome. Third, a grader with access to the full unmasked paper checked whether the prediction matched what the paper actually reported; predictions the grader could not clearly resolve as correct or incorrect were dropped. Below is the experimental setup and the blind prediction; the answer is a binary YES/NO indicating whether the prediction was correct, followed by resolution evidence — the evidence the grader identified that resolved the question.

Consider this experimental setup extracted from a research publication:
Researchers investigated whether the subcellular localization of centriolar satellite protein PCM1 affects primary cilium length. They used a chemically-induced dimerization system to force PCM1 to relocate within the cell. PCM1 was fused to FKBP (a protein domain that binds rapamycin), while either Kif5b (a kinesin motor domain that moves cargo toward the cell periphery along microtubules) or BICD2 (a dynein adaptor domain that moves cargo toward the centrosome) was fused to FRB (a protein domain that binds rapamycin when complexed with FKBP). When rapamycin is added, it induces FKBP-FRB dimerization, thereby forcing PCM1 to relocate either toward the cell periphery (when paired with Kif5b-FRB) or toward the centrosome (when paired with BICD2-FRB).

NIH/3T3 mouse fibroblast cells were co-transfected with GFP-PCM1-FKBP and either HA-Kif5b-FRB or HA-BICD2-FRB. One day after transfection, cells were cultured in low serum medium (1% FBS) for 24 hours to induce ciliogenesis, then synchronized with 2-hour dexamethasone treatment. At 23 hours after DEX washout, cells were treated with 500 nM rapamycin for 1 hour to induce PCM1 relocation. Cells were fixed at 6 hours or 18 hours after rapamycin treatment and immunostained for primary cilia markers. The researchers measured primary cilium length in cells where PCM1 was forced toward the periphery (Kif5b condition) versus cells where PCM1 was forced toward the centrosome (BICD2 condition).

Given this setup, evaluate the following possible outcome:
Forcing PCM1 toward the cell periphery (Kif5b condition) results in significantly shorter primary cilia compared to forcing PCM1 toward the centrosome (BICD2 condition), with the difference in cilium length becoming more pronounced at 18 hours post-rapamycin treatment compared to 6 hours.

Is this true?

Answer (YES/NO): NO